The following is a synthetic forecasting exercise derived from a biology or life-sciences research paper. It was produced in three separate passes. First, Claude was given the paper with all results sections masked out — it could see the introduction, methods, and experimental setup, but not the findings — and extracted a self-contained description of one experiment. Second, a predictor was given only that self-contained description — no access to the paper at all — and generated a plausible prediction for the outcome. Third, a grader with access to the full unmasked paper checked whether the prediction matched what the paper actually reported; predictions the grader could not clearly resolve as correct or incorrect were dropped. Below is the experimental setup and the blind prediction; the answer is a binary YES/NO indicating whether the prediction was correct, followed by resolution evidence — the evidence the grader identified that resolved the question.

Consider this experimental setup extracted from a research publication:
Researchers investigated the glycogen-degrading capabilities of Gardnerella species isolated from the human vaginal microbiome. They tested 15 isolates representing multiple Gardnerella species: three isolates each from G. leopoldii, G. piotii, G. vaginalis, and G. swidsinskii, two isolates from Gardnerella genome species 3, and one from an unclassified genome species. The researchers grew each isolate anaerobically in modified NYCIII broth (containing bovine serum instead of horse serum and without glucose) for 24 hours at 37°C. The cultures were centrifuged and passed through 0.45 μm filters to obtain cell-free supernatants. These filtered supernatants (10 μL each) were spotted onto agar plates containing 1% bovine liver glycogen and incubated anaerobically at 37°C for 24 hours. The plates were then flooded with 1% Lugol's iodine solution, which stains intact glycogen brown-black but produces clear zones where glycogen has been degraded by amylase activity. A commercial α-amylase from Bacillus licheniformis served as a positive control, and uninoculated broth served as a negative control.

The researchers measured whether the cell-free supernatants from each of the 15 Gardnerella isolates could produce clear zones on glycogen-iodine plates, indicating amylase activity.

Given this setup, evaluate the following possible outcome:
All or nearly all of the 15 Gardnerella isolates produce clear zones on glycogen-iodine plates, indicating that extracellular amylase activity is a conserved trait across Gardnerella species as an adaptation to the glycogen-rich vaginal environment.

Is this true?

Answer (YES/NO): YES